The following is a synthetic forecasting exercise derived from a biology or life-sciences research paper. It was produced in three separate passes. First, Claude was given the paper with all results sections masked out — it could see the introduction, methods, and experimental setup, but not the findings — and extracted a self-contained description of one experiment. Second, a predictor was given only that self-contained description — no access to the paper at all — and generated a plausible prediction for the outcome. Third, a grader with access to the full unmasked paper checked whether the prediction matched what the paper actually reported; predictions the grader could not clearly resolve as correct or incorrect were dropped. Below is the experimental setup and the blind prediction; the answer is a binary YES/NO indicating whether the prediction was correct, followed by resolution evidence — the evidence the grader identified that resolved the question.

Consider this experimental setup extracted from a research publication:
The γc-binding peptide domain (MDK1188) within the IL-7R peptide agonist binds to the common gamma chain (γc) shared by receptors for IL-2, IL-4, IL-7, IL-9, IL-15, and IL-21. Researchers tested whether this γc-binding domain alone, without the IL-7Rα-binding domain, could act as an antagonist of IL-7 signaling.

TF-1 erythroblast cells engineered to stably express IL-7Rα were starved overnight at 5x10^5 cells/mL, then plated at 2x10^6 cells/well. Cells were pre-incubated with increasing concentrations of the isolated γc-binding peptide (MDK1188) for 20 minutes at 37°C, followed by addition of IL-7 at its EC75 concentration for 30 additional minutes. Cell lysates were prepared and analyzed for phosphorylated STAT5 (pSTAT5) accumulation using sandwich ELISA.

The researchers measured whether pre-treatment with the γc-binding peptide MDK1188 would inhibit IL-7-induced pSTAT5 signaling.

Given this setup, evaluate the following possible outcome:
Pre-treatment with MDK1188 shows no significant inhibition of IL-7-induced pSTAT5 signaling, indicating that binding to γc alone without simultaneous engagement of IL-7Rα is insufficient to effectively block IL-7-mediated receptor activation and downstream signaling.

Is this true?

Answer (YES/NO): NO